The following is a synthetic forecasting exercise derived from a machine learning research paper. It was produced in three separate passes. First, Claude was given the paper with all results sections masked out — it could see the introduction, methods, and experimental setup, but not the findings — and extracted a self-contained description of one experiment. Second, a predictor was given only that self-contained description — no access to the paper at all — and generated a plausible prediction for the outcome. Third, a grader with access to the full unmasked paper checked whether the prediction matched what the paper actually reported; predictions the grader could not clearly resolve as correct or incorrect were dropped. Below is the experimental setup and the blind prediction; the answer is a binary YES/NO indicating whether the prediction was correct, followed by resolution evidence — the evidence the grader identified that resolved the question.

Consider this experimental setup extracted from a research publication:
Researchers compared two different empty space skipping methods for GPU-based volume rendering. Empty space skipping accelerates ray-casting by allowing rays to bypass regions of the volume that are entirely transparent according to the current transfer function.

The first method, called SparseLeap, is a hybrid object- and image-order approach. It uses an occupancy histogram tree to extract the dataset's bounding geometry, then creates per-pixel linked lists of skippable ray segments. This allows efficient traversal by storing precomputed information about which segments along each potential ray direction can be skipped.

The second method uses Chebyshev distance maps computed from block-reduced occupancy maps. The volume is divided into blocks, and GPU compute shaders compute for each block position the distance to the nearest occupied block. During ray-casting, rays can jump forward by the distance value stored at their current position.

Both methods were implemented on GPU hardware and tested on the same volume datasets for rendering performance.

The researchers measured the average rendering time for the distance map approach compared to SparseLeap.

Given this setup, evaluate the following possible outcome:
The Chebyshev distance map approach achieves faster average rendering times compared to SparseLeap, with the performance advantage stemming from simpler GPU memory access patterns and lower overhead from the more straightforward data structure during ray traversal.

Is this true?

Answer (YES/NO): NO